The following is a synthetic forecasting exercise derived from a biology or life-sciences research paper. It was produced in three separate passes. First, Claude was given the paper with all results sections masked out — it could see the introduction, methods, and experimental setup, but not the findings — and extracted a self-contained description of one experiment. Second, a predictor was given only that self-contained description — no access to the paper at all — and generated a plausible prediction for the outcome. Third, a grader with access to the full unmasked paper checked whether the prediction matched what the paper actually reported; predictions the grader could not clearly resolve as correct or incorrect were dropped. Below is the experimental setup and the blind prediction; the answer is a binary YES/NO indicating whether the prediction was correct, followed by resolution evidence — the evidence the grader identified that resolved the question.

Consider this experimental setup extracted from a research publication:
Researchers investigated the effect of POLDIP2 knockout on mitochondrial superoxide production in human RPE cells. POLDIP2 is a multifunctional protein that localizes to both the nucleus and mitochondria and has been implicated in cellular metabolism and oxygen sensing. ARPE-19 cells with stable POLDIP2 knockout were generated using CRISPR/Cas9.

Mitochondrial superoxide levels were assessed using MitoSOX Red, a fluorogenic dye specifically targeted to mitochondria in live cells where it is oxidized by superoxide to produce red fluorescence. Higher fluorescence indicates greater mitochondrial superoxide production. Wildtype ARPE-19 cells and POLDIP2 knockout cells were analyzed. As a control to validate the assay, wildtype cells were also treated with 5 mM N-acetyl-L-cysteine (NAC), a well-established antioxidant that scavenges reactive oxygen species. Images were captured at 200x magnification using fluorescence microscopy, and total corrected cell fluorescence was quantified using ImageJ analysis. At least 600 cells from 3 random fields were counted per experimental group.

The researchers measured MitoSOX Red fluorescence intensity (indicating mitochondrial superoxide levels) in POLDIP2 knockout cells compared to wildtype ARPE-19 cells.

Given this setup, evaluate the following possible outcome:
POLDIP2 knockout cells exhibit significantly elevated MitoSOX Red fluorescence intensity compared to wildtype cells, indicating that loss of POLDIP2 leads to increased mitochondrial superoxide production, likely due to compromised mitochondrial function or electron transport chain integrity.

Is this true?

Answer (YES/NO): NO